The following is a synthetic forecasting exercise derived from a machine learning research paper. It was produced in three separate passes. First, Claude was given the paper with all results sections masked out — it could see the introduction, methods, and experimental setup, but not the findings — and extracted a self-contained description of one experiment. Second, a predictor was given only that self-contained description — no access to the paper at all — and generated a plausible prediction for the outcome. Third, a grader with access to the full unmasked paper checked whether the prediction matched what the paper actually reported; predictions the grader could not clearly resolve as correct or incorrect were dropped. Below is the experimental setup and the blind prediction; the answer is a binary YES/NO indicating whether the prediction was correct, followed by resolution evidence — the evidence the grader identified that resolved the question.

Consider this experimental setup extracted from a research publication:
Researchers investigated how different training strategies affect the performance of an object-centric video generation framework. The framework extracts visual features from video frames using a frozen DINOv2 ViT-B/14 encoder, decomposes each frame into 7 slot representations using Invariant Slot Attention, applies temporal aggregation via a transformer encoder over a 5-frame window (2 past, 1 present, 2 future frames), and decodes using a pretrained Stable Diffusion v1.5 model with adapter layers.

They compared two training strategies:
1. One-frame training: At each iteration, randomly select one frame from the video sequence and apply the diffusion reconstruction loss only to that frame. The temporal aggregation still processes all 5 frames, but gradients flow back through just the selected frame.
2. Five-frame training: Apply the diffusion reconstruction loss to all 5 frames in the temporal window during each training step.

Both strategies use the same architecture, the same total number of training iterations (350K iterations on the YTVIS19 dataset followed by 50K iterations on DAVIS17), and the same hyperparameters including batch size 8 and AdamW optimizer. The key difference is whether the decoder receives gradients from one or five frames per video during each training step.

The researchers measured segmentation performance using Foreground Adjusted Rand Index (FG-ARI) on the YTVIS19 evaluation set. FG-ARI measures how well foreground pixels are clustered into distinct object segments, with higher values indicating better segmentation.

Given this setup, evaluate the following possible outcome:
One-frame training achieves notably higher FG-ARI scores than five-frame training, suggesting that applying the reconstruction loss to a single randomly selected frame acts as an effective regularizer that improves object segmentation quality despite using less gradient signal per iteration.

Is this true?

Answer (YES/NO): NO